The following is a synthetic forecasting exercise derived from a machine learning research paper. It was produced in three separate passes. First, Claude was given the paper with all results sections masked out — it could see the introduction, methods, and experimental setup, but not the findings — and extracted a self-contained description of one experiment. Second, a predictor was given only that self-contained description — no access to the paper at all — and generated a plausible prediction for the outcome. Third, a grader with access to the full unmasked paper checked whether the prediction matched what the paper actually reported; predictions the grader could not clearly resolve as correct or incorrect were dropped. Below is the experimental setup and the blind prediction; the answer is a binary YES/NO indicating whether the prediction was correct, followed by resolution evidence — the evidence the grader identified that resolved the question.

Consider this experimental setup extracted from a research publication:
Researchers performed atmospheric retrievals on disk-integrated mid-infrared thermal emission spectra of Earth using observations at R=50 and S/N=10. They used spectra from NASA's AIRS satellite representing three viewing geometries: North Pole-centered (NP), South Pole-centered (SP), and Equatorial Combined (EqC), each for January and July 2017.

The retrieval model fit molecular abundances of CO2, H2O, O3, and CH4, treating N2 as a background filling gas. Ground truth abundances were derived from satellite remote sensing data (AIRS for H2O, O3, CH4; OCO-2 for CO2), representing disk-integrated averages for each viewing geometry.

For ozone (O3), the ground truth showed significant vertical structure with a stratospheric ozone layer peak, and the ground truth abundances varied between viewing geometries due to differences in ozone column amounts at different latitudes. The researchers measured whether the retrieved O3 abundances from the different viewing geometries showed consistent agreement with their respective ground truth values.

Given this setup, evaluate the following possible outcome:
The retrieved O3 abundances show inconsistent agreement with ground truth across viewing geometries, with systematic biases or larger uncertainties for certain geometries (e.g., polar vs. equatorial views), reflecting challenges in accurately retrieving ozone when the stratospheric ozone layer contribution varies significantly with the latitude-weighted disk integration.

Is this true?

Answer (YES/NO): NO